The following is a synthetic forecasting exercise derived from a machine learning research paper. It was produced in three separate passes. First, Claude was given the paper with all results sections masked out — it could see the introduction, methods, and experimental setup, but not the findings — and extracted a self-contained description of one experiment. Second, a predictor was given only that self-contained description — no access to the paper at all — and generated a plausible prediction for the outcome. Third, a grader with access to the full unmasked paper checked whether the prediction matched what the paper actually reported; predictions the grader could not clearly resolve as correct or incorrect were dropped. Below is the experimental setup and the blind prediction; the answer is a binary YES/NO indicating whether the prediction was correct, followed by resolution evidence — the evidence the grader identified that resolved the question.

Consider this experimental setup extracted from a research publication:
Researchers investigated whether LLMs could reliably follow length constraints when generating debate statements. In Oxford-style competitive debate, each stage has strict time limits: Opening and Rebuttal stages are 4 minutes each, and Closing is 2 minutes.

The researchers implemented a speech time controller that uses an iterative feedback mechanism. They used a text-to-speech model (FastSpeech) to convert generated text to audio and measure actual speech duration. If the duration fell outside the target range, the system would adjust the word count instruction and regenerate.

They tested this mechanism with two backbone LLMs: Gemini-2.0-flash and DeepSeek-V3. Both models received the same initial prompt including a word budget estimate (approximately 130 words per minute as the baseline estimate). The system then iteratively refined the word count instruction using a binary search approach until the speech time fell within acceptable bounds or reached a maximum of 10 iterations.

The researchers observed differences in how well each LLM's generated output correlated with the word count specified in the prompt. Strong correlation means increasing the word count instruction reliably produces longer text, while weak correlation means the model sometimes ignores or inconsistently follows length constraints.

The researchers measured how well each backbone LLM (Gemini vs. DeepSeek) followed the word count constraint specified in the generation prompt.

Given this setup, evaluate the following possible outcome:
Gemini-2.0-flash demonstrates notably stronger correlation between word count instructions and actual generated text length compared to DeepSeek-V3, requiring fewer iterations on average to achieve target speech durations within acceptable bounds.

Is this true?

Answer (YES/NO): YES